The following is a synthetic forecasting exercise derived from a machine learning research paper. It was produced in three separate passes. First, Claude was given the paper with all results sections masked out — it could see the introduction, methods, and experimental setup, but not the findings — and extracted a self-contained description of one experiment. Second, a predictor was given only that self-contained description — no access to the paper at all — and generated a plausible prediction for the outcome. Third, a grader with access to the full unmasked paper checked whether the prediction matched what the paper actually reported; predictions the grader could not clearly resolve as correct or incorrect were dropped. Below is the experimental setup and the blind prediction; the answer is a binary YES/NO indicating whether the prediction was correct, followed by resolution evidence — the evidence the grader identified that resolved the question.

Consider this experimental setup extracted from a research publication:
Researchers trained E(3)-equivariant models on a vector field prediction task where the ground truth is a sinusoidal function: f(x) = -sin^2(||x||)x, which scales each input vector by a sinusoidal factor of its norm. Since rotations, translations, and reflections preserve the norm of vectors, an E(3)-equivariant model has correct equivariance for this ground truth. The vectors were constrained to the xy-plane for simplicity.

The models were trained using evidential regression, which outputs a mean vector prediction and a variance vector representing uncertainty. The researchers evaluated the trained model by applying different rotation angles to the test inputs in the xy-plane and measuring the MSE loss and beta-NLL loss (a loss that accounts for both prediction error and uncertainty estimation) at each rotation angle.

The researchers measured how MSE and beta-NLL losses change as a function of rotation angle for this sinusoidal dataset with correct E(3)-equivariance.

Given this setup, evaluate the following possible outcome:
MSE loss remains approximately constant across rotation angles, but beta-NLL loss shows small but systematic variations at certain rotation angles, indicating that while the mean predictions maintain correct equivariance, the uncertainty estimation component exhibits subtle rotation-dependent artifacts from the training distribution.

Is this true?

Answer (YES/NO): NO